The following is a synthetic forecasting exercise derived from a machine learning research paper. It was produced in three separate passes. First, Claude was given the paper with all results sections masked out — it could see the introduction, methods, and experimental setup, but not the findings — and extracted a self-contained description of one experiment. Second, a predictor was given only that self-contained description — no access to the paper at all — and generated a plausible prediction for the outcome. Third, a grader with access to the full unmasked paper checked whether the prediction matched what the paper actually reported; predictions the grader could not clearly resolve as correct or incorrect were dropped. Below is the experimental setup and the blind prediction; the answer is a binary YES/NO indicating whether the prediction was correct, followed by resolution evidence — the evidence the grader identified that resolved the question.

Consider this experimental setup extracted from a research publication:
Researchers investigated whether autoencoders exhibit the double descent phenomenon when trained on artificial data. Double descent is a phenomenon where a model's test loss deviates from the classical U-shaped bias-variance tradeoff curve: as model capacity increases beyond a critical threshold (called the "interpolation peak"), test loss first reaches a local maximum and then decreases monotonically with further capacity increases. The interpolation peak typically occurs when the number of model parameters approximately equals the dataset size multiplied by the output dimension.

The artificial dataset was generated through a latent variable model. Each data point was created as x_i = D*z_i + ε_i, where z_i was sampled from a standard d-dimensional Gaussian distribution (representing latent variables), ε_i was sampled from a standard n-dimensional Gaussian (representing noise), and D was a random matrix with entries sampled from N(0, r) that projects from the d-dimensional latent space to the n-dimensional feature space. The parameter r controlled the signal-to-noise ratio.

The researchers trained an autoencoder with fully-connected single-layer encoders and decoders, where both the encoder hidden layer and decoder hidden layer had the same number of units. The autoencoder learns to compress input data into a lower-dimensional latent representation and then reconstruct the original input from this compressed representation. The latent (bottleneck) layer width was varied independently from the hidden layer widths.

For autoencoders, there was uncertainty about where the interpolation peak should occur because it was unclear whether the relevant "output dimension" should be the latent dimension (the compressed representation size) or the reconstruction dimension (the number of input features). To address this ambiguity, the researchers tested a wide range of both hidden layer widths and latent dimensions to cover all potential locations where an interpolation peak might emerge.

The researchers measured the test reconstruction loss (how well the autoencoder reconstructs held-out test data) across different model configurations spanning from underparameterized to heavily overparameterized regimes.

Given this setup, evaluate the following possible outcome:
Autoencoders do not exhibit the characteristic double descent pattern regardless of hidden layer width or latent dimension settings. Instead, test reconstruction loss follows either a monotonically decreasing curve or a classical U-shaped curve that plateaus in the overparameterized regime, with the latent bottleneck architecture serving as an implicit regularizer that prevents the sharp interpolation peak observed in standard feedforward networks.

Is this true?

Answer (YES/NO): NO